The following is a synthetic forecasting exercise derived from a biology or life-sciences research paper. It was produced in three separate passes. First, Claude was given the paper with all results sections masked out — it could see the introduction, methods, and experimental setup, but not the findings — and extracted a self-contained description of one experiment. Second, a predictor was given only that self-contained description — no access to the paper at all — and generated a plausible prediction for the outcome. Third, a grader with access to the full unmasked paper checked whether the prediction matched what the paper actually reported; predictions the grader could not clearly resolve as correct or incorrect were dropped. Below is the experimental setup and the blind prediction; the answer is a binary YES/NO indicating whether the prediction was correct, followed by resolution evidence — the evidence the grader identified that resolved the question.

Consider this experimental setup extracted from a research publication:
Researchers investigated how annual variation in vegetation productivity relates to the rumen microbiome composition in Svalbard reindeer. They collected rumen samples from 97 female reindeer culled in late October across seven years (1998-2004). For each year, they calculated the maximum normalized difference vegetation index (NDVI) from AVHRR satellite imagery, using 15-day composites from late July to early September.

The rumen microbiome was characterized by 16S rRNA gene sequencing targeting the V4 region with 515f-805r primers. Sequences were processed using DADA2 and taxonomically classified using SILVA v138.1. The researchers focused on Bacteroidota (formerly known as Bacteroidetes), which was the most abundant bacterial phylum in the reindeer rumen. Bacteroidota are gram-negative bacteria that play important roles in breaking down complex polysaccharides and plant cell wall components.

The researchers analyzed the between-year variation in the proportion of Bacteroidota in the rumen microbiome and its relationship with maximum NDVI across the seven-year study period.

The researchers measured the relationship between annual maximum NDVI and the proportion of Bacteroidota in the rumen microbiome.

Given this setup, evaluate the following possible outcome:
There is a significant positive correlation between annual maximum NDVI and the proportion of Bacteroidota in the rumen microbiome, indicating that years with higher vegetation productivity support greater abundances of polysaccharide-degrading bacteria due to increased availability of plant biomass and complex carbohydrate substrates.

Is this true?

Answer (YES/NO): YES